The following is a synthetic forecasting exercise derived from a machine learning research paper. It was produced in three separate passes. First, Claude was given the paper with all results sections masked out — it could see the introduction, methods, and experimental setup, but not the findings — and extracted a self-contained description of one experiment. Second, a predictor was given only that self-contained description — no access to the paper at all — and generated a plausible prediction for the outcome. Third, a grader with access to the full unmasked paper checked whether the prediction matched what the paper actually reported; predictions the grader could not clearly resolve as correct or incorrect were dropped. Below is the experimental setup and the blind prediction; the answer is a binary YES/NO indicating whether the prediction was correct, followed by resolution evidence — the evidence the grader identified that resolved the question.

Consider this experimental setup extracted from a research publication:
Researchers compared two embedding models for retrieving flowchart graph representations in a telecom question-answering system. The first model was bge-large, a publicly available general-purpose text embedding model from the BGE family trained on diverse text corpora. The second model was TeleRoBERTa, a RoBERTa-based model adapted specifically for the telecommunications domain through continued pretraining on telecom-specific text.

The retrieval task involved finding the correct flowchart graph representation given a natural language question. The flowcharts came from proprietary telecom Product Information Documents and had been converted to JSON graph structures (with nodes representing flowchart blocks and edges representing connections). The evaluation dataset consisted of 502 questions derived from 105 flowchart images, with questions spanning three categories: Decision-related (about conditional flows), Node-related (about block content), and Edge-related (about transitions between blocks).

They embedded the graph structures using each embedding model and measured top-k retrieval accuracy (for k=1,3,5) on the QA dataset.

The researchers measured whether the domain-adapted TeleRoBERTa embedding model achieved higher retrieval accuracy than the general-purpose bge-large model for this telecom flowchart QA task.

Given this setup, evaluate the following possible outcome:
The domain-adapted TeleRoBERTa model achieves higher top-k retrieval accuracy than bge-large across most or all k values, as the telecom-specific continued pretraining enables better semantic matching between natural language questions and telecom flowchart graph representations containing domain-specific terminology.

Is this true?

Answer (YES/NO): YES